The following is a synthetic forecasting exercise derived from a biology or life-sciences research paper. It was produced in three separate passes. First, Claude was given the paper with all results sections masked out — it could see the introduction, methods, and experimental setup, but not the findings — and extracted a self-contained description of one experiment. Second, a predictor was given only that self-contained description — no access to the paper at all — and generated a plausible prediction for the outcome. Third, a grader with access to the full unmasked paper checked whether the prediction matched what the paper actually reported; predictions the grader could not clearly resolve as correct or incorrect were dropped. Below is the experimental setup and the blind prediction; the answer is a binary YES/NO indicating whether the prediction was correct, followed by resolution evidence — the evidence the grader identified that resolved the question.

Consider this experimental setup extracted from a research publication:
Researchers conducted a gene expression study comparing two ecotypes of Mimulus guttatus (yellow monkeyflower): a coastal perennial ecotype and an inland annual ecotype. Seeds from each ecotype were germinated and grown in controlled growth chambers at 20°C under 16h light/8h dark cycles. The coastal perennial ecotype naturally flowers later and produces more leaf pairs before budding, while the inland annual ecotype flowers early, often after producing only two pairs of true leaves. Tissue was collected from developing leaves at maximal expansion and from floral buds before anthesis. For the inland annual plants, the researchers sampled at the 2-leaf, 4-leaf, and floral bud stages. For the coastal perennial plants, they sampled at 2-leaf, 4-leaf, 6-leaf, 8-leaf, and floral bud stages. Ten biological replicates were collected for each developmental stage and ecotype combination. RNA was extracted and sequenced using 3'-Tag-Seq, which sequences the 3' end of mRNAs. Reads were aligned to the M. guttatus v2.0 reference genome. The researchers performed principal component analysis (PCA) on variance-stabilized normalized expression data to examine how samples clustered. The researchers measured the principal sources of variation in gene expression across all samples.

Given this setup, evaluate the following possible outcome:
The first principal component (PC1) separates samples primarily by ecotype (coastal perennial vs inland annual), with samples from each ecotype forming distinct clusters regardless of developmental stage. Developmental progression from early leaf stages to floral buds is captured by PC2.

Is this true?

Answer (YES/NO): NO